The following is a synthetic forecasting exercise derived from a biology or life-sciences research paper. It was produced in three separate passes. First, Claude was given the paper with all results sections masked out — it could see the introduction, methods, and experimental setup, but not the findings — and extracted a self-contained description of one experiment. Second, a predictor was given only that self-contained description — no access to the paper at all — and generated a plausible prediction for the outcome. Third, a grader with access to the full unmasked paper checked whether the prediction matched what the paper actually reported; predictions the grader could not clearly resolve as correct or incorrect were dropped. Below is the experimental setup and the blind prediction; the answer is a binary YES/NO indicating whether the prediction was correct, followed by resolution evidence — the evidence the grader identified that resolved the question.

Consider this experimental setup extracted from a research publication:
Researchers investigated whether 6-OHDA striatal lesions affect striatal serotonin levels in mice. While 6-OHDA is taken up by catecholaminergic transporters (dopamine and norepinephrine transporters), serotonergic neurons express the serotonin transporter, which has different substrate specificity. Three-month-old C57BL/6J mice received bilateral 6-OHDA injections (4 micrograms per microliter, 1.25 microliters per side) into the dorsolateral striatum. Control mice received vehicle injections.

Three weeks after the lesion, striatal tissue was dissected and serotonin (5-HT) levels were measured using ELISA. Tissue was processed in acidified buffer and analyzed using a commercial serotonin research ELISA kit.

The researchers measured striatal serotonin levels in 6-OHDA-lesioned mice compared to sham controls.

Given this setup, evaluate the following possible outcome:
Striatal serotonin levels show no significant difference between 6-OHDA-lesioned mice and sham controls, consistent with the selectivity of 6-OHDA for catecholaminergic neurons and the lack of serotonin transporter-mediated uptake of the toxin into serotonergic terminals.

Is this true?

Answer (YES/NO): YES